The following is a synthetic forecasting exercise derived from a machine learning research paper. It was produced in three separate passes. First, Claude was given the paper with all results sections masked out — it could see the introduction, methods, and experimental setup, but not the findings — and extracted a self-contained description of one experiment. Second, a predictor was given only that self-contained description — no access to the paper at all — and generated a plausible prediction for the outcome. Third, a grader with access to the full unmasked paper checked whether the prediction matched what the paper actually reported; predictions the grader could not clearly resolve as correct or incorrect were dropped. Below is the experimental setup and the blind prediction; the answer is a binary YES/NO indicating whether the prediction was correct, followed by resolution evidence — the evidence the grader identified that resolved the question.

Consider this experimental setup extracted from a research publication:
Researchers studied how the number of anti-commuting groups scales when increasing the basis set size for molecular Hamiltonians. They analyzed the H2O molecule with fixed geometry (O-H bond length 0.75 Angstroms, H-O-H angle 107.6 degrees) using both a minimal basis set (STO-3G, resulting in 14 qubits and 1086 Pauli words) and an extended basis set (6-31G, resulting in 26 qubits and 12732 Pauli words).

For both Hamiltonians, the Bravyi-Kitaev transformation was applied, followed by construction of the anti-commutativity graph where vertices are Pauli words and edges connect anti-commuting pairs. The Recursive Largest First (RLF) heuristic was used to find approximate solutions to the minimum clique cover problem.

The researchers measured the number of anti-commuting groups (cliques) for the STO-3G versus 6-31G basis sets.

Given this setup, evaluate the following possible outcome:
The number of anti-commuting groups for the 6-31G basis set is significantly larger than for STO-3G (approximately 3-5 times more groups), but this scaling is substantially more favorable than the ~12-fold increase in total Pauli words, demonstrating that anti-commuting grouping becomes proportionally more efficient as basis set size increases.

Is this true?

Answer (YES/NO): NO